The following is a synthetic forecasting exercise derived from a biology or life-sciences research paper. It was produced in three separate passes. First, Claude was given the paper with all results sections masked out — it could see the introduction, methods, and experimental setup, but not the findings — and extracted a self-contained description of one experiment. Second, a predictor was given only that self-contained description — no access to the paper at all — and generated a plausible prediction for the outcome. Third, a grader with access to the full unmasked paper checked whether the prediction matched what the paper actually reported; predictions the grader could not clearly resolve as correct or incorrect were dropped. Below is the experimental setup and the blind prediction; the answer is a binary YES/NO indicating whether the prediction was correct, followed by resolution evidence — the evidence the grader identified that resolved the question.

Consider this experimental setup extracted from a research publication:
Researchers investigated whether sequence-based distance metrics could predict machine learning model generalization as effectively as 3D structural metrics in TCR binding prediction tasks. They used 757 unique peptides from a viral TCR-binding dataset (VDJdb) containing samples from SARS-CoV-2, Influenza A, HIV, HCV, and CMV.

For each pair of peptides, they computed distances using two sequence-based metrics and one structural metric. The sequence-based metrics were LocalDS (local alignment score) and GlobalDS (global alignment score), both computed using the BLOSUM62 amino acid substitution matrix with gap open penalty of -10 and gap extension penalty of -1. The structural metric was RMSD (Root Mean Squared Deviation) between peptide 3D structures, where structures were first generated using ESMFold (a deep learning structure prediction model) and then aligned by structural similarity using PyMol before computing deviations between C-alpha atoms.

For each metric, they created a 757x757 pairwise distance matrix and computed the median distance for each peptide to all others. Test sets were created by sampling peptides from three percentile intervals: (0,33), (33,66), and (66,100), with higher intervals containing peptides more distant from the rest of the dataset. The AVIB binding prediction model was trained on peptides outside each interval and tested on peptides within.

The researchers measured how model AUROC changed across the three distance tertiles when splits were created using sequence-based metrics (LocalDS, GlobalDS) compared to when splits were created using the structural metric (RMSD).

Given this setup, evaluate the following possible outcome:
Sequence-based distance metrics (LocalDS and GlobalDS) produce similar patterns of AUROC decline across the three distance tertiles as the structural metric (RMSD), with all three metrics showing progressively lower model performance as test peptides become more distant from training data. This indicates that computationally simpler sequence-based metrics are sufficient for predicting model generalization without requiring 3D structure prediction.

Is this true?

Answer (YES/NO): NO